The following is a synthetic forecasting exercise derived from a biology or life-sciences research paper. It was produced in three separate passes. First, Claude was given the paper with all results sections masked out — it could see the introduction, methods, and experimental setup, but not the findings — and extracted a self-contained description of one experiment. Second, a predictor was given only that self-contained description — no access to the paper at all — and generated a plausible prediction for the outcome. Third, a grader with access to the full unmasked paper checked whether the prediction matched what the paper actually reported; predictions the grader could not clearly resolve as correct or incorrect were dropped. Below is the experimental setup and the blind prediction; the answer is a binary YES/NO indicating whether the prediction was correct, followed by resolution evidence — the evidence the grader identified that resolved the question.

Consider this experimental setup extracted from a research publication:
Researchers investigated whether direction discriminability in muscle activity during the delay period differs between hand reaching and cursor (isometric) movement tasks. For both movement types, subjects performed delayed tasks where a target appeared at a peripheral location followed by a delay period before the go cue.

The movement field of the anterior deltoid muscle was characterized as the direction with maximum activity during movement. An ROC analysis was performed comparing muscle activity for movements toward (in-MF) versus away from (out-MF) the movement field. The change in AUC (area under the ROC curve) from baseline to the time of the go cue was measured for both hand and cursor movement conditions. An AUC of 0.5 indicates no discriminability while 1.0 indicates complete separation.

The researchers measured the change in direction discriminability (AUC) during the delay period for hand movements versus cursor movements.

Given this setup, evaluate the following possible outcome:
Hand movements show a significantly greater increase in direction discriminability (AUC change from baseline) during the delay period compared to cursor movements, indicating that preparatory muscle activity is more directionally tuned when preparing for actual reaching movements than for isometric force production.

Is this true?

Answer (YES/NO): YES